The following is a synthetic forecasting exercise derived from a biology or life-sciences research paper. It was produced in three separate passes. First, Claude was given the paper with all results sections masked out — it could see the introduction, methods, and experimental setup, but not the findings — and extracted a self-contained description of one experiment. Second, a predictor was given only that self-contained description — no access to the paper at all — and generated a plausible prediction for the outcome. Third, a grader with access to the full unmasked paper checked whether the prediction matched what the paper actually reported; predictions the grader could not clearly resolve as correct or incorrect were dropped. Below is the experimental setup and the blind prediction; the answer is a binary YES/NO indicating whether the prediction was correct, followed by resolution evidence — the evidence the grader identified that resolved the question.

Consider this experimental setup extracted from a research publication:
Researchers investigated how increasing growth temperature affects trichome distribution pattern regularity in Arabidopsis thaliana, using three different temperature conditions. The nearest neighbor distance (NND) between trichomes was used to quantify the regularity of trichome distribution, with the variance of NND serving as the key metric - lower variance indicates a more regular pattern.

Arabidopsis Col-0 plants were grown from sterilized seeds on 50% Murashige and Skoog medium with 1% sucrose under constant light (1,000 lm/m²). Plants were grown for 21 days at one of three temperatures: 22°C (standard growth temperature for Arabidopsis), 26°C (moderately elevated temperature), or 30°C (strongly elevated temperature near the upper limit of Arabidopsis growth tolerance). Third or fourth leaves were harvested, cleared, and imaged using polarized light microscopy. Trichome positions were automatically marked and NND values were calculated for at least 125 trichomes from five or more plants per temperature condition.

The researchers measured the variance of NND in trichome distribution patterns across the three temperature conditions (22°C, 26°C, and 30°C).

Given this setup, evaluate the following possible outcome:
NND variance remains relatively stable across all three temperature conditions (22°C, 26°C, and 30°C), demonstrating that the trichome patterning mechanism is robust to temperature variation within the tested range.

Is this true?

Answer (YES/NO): NO